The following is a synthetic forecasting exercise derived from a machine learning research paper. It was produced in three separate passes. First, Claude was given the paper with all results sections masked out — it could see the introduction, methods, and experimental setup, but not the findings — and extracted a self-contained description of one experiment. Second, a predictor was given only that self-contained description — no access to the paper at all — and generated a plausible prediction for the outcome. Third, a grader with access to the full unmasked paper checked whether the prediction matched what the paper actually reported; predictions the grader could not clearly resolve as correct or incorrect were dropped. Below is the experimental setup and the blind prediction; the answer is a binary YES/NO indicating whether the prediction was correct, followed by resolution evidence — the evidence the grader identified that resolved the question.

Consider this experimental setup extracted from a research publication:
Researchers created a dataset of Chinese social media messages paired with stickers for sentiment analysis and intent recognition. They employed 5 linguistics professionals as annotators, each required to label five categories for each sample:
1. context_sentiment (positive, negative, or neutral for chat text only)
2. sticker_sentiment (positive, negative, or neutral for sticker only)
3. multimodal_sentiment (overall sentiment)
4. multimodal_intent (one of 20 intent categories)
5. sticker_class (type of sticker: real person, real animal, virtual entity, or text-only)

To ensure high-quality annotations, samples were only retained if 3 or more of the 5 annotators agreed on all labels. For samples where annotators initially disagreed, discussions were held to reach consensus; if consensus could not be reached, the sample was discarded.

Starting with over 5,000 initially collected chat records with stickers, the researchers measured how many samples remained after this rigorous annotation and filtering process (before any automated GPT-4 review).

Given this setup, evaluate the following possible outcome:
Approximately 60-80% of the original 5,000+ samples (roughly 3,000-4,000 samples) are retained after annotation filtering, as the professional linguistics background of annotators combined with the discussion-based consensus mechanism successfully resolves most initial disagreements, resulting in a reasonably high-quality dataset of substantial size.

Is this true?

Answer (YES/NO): YES